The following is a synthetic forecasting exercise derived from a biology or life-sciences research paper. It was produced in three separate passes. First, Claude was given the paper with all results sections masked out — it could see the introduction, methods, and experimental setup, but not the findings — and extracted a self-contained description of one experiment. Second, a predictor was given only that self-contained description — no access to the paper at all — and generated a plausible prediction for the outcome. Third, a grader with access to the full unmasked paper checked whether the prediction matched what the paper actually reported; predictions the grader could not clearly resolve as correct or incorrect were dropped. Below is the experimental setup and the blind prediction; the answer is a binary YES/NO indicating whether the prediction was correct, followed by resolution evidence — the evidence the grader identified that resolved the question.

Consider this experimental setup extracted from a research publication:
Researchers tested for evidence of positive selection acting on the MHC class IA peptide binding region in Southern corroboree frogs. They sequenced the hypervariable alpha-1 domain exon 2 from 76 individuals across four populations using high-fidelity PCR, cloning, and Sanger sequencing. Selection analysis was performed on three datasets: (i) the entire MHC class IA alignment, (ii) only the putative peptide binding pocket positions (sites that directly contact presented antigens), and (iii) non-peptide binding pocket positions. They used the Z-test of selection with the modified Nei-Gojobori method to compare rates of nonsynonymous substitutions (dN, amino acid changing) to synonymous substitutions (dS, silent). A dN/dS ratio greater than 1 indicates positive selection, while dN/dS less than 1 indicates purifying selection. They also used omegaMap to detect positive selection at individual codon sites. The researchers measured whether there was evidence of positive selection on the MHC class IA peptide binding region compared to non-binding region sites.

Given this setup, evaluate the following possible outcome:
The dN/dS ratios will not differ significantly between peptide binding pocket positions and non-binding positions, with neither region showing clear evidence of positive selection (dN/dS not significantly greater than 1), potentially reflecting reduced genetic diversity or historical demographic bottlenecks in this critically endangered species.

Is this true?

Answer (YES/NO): NO